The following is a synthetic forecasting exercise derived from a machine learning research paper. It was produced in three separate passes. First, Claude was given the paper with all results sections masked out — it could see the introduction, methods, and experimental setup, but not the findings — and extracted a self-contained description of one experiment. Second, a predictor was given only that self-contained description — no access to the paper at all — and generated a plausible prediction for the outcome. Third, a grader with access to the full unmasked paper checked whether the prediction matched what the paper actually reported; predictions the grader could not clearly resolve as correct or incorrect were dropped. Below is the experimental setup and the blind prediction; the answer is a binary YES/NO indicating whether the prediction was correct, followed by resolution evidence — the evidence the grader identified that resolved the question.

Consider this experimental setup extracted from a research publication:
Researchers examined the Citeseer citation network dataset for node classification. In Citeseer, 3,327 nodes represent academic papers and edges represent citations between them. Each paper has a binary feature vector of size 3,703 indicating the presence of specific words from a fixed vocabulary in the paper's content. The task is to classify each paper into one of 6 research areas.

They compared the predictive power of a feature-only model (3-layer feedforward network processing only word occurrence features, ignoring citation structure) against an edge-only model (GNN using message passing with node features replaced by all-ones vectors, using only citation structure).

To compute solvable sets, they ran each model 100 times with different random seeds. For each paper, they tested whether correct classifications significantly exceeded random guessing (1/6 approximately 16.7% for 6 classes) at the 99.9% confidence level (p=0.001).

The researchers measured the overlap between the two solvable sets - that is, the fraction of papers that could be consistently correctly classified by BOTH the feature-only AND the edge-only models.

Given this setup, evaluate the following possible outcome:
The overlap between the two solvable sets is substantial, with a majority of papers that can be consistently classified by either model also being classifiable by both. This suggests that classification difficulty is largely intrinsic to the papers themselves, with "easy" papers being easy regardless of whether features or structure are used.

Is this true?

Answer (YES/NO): NO